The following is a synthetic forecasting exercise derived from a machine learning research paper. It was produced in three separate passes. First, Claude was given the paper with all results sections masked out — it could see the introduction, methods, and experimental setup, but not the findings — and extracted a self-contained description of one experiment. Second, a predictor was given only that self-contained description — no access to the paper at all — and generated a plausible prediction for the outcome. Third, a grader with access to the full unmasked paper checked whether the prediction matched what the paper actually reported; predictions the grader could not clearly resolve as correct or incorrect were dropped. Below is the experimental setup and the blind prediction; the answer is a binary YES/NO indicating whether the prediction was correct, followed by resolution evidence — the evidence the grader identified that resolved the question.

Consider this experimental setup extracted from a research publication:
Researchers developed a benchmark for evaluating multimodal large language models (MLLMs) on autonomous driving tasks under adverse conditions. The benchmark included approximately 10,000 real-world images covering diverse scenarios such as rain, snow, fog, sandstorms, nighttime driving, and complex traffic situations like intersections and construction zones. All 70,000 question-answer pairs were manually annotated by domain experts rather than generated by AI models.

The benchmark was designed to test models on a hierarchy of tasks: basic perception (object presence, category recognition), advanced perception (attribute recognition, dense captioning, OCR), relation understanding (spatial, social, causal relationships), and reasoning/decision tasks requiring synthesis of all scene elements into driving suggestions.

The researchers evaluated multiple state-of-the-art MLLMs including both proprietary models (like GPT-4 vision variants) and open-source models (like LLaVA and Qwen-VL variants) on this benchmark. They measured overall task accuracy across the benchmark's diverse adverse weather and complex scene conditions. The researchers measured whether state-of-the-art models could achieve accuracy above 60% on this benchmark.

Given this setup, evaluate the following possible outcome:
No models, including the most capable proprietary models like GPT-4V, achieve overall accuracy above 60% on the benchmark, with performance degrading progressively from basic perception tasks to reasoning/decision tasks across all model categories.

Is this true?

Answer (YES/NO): NO